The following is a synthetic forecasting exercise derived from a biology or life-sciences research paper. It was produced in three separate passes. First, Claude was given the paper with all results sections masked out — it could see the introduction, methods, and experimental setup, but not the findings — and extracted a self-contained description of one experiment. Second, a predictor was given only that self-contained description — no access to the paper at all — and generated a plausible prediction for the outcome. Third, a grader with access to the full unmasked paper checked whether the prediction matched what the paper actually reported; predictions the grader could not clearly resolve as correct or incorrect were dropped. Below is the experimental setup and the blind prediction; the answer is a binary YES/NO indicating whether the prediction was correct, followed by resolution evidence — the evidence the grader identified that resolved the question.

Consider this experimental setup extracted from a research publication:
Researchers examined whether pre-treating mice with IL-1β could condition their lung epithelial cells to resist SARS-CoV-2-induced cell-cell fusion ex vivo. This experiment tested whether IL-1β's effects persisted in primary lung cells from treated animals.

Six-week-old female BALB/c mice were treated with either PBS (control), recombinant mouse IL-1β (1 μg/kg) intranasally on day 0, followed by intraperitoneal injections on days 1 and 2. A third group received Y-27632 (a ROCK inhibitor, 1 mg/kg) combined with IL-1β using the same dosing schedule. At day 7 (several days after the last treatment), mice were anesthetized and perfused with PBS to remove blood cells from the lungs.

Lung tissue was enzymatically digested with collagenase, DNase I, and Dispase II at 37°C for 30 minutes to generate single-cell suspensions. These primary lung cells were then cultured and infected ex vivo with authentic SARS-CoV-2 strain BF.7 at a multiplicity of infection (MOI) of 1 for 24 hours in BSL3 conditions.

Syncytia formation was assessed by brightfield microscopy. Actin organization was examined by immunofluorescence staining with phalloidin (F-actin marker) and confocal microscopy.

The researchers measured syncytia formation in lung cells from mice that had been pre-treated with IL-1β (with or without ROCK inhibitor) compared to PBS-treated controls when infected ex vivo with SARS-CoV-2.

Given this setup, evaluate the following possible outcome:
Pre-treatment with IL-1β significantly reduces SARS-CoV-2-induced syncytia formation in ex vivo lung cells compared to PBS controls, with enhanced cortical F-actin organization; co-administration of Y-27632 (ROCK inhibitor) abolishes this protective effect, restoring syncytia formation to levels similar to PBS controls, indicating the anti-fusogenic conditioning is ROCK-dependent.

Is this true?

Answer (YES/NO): YES